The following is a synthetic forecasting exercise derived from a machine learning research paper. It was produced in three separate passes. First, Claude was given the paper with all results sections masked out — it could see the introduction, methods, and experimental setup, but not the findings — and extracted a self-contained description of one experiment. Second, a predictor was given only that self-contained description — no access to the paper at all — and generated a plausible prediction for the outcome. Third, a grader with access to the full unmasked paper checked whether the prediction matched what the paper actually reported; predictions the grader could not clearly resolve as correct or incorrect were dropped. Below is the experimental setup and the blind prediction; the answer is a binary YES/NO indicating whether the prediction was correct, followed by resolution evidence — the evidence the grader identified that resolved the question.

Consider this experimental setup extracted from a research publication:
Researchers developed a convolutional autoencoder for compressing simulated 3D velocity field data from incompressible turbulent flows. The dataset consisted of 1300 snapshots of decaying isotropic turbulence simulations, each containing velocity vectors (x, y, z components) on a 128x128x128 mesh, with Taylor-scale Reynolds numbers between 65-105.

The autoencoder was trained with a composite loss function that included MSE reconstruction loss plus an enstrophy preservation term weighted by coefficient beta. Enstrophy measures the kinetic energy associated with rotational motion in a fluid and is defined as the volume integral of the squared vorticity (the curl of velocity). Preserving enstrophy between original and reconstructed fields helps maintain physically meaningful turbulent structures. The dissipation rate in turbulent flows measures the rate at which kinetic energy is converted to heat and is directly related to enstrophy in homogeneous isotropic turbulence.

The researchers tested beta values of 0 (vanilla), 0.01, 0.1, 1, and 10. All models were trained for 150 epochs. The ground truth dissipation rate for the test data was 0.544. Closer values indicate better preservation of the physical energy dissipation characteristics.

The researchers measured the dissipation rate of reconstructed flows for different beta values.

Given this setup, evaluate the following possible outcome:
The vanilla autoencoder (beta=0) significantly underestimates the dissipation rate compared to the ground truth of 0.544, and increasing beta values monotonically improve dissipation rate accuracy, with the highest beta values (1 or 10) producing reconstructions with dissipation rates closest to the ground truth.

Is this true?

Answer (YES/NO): NO